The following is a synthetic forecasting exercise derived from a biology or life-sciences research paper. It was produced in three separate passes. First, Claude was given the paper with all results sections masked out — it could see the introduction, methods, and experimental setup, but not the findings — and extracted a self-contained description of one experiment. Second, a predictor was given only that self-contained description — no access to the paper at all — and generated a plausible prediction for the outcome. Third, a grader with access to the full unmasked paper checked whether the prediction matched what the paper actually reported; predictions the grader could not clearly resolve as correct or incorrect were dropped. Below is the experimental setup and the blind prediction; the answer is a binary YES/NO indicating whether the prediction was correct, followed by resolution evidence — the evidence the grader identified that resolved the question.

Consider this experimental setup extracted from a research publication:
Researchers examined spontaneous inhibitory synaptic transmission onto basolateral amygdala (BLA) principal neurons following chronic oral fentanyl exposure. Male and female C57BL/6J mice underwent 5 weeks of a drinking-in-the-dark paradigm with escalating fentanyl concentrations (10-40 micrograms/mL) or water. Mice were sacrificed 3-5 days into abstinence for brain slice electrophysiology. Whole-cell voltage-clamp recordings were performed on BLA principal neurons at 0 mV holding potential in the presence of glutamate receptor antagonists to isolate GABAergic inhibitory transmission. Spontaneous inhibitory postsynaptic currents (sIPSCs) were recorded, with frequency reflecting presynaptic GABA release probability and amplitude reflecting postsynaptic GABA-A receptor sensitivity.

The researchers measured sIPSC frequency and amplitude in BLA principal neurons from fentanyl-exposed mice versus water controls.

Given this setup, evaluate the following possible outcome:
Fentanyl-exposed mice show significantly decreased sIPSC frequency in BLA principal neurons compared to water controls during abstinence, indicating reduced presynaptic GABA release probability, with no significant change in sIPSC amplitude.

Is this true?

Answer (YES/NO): YES